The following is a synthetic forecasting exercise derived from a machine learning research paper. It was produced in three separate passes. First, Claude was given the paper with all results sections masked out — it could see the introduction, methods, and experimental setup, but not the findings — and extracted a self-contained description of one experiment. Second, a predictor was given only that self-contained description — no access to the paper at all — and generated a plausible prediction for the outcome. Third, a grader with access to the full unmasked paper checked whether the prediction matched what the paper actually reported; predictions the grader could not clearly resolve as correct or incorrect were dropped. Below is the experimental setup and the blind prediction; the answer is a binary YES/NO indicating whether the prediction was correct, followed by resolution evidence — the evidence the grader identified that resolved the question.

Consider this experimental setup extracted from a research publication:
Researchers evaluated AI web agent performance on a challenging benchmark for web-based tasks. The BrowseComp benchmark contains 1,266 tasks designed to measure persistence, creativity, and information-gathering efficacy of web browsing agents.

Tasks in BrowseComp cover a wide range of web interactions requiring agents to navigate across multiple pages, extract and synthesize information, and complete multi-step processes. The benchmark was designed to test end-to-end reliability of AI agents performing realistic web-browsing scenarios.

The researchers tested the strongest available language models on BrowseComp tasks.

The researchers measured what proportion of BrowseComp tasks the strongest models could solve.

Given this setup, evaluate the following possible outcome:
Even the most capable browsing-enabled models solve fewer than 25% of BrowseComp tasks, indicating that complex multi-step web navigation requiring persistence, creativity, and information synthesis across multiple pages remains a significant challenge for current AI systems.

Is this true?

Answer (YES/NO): NO